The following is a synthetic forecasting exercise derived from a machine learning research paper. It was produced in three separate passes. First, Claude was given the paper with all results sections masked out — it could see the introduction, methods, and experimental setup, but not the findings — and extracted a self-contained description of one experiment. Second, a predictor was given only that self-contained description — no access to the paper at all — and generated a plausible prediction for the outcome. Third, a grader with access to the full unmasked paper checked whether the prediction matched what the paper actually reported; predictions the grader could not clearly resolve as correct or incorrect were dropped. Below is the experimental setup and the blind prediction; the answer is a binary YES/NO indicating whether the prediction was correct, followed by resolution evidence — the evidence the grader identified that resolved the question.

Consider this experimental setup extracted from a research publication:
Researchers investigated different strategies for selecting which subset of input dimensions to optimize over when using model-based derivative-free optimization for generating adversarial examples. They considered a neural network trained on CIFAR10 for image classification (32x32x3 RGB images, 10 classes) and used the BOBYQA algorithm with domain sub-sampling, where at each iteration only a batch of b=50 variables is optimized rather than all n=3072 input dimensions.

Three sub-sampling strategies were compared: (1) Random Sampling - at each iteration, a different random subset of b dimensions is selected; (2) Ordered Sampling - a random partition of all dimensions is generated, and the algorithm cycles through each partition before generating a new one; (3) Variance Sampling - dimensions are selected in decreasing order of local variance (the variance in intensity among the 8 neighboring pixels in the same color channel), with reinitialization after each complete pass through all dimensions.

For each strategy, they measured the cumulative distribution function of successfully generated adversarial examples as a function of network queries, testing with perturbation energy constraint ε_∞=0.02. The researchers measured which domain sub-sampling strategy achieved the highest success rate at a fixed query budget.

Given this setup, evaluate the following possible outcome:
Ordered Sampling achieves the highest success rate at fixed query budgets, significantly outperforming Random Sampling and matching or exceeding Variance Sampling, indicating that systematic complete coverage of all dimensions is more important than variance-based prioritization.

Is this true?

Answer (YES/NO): NO